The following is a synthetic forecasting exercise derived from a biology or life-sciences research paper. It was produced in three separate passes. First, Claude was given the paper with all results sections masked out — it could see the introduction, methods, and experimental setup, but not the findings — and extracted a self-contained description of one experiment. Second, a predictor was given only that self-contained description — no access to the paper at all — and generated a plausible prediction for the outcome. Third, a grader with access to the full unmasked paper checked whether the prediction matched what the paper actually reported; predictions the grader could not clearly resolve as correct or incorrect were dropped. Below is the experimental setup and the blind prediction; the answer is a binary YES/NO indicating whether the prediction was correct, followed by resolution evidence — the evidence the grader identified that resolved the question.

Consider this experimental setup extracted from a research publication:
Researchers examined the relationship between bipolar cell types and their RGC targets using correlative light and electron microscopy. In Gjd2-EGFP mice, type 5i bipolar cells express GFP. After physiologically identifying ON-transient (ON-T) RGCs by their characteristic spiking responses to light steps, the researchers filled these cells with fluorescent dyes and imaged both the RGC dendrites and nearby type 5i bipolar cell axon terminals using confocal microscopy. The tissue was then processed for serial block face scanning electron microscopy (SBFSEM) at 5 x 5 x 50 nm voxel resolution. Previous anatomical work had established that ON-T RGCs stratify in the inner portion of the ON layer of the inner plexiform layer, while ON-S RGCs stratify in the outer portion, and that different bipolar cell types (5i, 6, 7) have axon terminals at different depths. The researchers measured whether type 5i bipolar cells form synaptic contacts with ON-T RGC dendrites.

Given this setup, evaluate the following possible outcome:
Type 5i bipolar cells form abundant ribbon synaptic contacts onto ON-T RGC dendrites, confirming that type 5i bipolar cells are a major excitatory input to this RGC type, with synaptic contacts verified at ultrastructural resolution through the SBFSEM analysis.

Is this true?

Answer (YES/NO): YES